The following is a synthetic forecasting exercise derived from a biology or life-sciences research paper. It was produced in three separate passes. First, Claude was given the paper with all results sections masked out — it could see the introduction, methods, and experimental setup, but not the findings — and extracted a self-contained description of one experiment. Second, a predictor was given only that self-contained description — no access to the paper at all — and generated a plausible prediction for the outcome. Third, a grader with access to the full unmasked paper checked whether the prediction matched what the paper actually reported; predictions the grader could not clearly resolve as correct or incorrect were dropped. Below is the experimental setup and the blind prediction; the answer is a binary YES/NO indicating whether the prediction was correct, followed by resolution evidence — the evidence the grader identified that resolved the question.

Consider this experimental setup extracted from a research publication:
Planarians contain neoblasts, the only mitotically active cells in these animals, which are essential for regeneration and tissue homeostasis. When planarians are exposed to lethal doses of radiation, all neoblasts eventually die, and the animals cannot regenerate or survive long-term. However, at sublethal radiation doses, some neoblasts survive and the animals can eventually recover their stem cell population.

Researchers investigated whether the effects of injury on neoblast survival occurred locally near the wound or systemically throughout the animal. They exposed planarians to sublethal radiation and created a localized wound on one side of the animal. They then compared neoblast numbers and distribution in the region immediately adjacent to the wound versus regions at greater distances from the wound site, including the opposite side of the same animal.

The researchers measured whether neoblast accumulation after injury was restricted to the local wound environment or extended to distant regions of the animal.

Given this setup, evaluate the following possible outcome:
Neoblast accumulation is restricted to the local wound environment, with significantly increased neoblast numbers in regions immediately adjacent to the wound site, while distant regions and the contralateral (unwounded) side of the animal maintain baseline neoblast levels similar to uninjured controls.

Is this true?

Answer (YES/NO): YES